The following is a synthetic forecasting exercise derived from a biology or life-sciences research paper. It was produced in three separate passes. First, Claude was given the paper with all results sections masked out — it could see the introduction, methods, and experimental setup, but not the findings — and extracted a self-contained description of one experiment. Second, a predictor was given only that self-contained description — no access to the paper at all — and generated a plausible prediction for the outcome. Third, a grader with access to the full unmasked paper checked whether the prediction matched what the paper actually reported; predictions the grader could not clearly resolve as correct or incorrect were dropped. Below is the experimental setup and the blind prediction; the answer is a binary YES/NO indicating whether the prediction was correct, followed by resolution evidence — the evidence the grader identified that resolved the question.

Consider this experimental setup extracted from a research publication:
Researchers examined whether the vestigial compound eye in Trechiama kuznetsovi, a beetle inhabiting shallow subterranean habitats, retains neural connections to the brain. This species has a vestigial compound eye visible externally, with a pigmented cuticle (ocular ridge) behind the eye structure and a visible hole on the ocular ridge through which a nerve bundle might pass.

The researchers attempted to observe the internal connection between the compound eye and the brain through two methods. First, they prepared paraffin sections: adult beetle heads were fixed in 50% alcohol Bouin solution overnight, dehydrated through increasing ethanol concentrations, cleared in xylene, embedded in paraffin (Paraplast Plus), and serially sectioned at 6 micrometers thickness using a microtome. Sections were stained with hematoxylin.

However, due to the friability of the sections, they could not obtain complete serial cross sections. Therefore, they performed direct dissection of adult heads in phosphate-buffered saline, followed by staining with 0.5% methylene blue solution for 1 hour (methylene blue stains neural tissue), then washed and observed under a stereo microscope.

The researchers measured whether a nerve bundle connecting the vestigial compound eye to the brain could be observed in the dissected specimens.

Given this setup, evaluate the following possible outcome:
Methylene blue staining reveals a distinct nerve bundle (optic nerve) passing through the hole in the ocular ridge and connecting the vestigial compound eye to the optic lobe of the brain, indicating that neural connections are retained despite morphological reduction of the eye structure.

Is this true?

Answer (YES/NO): NO